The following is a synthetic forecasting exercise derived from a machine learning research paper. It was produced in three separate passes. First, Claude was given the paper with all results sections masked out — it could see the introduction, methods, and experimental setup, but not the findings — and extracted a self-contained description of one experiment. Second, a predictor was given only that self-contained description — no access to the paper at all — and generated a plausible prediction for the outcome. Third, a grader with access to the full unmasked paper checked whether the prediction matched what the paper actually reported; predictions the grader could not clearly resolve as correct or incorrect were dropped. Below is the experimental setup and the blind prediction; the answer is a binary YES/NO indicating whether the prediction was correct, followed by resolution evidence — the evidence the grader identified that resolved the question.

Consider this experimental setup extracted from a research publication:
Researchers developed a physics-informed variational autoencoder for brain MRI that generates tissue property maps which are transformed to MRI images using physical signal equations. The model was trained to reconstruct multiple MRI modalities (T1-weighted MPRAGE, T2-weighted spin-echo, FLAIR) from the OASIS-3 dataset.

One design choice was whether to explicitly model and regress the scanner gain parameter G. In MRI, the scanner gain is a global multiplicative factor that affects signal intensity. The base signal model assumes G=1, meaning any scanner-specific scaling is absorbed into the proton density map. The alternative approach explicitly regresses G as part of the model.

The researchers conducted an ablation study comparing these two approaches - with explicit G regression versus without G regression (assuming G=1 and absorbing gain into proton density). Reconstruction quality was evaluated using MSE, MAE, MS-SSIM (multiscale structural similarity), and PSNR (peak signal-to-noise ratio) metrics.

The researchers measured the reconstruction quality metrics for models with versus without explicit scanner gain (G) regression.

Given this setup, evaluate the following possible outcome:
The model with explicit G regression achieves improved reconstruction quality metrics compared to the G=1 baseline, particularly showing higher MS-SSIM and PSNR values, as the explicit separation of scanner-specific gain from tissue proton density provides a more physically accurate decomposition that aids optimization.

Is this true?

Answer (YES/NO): NO